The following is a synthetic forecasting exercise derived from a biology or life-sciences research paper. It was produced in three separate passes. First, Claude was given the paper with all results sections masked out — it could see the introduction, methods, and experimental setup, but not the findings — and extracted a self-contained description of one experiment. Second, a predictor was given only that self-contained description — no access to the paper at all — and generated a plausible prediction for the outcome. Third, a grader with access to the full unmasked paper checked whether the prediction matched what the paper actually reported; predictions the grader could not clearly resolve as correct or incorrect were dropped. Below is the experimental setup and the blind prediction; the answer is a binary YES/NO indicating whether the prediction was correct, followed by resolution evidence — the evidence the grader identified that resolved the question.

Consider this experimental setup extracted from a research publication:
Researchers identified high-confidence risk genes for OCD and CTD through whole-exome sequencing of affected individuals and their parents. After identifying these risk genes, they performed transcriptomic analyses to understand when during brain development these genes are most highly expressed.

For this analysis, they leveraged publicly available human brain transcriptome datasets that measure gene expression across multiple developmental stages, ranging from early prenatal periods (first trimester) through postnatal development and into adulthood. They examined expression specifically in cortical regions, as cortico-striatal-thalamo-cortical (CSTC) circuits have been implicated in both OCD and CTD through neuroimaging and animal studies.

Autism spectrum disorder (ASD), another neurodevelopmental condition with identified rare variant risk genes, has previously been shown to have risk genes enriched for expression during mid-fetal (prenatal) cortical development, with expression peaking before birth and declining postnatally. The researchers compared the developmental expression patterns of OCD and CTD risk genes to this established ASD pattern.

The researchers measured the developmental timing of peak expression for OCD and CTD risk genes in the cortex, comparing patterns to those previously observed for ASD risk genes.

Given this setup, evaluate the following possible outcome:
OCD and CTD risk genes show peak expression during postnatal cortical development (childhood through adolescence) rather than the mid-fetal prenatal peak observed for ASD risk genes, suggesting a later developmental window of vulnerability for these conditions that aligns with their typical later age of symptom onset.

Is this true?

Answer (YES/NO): NO